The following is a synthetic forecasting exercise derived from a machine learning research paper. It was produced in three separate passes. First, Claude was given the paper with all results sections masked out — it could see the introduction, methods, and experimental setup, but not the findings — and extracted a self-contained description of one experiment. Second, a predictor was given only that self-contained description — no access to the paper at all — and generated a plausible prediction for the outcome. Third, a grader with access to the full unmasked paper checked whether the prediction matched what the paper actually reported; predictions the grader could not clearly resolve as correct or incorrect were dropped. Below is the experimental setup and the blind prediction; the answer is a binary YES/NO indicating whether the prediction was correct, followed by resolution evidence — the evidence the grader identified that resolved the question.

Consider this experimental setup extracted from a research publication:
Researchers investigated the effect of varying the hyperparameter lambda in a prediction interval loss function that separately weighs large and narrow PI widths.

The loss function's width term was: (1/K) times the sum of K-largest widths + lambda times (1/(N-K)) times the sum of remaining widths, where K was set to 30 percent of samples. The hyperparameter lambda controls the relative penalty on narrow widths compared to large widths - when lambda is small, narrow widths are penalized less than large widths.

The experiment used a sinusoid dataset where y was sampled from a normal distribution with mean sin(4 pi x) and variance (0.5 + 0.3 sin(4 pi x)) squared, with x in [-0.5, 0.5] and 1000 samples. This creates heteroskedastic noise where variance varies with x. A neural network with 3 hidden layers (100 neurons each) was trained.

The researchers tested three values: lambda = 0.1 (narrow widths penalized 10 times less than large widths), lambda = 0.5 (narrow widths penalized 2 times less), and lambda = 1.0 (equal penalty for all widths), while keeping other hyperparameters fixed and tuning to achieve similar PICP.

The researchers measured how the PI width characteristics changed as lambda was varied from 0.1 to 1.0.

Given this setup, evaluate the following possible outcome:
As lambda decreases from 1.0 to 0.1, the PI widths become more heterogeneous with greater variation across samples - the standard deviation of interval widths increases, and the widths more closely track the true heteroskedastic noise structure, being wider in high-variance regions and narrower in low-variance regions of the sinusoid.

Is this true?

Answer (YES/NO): NO